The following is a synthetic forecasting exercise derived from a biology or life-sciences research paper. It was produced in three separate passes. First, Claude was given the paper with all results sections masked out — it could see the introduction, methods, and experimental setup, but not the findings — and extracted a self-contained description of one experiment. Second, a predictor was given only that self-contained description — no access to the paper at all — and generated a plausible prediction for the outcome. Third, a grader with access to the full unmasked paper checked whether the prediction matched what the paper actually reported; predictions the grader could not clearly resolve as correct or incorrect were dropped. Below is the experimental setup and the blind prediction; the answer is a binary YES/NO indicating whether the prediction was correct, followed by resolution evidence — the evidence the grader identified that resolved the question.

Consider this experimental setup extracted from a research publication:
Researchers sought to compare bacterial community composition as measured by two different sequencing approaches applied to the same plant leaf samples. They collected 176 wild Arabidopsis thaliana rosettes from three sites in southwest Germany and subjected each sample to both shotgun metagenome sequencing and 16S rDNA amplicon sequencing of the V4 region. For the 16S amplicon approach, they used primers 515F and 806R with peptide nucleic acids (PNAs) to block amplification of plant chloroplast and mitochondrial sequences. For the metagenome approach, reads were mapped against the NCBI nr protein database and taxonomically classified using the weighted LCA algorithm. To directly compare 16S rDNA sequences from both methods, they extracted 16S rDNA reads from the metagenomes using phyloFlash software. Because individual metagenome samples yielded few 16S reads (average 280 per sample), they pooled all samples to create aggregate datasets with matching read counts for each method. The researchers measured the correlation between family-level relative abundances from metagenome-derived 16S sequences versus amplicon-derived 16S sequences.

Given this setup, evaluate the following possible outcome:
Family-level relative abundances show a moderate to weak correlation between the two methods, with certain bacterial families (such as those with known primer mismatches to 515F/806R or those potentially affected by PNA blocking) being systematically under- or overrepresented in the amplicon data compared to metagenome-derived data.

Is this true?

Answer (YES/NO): NO